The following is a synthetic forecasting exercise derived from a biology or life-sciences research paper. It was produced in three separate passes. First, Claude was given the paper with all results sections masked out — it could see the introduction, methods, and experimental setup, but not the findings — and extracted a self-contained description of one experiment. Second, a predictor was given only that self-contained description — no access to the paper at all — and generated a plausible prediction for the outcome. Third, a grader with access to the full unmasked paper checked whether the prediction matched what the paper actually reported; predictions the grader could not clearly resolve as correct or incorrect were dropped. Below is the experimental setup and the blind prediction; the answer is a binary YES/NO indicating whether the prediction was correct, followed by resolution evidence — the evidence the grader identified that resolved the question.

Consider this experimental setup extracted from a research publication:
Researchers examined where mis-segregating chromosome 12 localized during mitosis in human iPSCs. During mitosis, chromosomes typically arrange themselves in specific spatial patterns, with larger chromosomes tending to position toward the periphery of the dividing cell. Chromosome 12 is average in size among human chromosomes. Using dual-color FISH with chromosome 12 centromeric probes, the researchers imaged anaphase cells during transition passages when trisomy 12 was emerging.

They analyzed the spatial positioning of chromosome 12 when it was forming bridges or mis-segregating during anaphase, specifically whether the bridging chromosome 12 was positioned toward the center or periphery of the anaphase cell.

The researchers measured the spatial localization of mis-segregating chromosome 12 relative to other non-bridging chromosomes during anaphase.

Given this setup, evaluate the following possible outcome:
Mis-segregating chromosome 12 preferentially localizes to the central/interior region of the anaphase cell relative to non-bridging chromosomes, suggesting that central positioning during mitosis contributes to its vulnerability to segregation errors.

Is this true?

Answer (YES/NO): NO